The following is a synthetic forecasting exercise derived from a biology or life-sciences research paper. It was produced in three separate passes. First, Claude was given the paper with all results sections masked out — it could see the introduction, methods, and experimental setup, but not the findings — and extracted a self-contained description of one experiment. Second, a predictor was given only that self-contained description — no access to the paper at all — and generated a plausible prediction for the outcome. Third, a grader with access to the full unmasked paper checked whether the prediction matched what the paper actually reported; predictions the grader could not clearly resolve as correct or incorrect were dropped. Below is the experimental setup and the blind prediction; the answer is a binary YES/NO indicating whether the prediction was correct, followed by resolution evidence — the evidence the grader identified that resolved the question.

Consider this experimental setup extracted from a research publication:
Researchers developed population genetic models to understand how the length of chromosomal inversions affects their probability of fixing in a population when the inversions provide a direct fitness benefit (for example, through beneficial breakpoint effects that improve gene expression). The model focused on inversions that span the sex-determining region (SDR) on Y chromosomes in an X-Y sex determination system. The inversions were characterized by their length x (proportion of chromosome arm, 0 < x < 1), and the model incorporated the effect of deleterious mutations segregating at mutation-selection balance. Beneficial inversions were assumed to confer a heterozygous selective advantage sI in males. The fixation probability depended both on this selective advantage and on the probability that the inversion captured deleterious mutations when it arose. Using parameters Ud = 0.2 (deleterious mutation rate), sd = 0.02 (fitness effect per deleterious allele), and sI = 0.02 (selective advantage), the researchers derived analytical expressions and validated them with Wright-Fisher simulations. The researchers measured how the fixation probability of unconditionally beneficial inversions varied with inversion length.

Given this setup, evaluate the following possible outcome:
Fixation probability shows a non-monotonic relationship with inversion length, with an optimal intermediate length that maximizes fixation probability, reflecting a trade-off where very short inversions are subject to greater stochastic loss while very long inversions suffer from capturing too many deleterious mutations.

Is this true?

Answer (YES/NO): NO